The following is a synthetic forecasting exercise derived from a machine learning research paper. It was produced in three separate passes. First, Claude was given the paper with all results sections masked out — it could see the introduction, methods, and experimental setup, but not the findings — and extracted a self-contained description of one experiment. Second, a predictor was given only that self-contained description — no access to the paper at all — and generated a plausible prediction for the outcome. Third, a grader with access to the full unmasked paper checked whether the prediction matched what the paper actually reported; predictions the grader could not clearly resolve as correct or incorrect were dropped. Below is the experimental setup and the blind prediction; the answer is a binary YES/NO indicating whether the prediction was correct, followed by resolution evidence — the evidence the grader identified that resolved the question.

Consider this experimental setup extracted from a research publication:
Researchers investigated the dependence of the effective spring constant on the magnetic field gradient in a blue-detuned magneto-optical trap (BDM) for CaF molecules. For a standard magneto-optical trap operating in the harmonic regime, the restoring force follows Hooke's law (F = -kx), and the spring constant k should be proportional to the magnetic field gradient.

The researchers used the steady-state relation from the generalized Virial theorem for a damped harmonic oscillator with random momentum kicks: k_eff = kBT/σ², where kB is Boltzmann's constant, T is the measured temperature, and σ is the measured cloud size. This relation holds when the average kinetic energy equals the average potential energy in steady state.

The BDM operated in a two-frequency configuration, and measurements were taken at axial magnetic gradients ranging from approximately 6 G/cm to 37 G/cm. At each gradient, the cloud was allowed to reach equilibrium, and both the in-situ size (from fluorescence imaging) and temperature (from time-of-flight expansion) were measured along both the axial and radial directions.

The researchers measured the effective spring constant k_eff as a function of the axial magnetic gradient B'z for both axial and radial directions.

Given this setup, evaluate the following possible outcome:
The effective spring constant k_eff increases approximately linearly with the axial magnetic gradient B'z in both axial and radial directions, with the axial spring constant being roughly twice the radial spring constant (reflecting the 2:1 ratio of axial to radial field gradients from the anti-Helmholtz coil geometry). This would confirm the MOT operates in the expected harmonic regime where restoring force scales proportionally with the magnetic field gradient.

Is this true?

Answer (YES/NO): NO